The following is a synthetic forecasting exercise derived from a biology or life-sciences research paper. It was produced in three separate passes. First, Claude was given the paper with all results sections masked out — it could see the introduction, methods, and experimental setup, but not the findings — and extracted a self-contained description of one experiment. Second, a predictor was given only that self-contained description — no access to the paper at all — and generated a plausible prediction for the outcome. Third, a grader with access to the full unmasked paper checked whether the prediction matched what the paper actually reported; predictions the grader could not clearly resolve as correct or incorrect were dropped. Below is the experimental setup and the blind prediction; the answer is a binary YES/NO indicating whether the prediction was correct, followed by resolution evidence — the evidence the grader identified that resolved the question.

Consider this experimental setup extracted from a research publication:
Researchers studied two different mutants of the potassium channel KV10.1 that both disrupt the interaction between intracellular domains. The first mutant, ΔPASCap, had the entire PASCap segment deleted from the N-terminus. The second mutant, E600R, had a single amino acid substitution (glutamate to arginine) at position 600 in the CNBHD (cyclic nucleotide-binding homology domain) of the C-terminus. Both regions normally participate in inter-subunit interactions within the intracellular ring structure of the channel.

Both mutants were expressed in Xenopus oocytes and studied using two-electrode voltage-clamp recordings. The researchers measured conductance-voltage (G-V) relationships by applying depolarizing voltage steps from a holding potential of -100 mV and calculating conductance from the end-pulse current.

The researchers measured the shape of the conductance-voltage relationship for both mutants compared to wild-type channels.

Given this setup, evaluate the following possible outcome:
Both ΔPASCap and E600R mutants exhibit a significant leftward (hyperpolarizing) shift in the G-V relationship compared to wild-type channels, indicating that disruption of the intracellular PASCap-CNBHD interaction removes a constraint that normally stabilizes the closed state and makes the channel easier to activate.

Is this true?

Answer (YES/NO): YES